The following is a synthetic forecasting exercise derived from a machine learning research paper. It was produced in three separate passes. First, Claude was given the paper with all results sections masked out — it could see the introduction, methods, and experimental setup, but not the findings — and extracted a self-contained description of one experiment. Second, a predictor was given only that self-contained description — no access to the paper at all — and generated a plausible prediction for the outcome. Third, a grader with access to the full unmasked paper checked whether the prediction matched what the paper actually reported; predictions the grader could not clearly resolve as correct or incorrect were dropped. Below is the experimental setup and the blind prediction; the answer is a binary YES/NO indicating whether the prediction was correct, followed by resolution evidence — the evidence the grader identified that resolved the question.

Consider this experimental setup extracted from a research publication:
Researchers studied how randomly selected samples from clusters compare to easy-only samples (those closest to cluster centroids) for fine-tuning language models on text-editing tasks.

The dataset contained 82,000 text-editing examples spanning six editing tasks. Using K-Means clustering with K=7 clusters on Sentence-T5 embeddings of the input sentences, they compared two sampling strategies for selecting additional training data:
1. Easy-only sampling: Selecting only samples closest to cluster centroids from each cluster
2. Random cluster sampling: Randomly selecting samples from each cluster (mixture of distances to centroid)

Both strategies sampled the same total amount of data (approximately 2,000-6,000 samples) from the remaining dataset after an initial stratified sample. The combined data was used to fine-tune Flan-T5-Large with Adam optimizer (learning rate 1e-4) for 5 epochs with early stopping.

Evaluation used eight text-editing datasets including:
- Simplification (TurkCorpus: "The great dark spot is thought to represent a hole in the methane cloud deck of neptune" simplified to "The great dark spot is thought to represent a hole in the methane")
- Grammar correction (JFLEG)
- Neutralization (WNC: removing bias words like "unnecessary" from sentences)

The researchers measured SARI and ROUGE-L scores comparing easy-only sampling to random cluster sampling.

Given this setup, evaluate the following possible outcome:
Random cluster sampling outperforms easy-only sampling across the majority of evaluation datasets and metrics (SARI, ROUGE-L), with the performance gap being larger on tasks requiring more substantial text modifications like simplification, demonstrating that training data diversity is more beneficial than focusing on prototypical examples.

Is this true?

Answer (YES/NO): NO